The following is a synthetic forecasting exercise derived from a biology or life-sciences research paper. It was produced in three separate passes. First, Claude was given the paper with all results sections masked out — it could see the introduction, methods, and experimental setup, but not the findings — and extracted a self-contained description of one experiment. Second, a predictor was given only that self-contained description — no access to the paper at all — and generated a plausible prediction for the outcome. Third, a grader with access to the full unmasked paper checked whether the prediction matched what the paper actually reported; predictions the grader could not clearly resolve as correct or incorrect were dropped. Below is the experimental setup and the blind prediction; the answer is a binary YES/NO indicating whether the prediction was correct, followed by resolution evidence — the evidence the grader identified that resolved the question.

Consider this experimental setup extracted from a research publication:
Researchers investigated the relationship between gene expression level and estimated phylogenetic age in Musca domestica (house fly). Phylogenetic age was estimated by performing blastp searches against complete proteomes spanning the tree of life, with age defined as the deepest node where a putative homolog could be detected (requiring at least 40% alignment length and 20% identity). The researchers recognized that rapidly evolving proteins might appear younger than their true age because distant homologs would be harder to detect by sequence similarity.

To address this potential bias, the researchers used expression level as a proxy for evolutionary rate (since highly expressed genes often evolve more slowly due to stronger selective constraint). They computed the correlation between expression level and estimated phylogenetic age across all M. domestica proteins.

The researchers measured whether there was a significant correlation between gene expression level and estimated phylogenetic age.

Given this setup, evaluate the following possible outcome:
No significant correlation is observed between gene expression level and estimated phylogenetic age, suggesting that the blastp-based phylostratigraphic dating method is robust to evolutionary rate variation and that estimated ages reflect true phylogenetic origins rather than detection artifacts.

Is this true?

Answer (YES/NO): NO